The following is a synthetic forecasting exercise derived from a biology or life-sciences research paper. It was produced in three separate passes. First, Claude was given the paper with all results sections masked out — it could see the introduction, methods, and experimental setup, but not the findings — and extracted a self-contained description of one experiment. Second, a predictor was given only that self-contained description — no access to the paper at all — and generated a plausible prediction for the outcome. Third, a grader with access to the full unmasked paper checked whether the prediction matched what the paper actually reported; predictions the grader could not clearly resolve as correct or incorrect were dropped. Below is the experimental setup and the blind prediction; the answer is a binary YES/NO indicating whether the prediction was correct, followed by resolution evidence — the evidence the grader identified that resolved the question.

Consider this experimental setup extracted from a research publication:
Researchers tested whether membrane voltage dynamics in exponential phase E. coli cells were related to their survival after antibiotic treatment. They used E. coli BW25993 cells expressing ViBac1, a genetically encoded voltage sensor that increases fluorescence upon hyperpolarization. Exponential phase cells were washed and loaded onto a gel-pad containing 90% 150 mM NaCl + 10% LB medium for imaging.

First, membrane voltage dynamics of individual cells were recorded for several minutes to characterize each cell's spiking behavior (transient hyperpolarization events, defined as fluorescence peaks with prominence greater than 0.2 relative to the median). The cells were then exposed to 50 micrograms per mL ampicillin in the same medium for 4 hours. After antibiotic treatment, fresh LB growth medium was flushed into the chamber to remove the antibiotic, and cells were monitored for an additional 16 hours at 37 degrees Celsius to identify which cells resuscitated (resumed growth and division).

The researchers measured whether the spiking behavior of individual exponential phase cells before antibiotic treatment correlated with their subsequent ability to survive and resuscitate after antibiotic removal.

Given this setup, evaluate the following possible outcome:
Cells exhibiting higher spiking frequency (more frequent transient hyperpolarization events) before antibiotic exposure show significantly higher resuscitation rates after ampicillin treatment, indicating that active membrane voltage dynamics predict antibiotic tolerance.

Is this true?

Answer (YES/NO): YES